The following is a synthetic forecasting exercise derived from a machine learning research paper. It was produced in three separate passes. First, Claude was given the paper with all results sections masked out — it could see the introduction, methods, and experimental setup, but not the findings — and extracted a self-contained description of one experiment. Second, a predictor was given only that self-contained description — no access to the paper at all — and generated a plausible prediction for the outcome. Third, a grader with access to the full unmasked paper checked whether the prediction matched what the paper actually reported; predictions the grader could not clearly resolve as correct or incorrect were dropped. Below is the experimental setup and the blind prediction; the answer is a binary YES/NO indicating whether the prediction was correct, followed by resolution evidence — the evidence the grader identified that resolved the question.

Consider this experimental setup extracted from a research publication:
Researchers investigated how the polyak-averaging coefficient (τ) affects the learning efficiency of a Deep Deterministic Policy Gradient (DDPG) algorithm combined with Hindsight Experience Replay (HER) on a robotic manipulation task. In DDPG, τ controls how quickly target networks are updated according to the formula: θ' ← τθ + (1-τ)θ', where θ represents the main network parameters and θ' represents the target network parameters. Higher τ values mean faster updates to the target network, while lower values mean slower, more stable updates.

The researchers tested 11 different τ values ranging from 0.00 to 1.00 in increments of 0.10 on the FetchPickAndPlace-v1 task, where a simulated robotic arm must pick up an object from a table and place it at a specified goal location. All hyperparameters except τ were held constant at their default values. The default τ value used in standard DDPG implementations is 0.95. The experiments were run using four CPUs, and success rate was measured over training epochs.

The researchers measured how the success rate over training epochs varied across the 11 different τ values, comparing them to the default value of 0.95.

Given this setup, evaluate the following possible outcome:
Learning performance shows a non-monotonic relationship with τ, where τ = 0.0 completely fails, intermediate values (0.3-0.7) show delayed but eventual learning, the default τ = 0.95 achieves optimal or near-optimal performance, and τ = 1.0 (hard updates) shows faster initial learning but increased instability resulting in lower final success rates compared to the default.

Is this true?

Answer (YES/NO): NO